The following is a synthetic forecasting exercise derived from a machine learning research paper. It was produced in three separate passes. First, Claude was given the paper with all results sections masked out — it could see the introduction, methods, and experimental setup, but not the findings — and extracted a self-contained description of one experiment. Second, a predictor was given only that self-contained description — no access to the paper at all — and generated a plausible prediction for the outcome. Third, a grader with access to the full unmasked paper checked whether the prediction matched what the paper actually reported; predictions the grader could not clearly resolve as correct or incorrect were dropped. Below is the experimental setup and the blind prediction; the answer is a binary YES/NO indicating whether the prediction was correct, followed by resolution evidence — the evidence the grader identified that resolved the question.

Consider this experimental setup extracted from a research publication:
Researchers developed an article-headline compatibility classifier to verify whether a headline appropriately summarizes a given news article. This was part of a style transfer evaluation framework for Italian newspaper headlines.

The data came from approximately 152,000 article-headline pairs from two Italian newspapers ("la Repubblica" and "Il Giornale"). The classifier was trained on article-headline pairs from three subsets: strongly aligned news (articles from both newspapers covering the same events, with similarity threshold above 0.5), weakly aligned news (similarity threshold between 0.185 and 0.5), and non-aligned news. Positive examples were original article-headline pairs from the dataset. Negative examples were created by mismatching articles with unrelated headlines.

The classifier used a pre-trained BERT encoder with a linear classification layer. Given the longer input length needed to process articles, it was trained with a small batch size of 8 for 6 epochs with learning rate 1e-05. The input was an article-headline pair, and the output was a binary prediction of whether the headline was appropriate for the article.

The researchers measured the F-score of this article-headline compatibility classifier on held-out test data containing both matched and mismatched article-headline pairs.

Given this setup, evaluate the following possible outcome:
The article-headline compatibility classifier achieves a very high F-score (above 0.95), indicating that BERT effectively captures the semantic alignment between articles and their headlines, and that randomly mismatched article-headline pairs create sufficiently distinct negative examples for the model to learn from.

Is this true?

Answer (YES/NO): YES